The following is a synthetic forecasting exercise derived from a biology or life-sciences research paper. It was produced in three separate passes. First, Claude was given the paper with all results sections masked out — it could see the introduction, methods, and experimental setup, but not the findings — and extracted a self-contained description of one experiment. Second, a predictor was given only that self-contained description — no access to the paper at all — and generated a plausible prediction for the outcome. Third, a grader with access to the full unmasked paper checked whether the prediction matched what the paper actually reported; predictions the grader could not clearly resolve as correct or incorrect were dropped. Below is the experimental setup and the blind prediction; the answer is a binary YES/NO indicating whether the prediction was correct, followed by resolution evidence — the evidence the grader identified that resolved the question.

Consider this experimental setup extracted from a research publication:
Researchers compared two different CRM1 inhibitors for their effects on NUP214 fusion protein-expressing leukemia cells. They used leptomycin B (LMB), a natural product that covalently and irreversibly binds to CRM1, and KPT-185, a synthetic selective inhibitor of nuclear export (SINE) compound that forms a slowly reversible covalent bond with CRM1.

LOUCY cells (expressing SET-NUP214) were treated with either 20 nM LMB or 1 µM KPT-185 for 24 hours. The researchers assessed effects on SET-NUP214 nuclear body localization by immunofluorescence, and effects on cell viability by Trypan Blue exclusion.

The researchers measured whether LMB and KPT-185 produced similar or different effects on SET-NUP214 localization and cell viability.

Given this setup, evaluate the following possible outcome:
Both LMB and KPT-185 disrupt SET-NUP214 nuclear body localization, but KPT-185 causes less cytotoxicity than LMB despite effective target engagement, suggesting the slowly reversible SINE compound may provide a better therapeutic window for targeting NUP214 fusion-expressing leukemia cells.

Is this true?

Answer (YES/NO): YES